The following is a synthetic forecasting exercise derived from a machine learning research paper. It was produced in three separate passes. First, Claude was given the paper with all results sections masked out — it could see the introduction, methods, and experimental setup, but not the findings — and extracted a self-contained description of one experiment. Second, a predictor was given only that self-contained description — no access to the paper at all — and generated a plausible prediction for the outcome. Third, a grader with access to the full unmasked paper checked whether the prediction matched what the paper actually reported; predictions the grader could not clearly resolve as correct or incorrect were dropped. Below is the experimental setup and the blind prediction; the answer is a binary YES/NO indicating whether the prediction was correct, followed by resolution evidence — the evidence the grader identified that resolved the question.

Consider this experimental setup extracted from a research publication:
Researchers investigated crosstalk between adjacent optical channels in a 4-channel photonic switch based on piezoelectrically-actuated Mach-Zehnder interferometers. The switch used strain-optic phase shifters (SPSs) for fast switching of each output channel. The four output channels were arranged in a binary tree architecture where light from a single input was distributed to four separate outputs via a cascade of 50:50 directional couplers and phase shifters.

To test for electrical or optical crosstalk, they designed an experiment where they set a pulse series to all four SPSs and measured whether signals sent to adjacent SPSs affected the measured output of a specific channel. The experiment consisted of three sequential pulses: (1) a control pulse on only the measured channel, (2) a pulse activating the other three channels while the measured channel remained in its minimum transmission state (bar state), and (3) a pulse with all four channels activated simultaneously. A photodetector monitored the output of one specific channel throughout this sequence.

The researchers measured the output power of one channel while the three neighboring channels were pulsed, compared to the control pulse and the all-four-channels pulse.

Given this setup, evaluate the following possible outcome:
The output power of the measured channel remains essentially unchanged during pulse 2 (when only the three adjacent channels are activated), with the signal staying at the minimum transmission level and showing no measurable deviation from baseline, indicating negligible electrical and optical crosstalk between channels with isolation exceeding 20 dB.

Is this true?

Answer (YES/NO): YES